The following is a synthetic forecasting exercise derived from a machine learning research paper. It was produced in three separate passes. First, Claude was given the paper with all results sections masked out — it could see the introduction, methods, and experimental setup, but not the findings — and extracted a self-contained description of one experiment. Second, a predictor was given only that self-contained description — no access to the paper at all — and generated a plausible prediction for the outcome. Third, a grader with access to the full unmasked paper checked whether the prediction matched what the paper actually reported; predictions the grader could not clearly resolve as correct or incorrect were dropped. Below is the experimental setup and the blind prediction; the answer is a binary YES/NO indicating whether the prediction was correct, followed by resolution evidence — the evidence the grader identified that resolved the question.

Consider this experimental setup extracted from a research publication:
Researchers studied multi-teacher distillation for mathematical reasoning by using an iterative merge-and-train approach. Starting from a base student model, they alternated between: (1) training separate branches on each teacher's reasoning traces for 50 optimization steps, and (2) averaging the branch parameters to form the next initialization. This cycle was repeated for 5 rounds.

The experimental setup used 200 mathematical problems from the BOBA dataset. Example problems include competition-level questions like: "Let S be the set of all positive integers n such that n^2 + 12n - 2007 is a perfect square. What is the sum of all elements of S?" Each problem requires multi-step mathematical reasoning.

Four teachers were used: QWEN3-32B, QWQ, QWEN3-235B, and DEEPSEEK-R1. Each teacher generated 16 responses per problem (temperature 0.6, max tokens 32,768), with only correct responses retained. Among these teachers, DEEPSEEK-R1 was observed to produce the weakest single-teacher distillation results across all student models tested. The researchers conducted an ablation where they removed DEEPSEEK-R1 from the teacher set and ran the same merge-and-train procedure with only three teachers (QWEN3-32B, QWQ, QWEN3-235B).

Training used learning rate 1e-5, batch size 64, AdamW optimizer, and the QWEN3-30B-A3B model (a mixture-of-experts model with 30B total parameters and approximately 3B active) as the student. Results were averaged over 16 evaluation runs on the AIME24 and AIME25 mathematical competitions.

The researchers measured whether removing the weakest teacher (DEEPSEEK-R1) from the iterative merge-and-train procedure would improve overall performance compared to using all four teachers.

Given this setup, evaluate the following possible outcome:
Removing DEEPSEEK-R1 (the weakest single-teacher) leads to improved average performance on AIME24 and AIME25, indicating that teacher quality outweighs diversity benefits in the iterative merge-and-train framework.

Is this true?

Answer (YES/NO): NO